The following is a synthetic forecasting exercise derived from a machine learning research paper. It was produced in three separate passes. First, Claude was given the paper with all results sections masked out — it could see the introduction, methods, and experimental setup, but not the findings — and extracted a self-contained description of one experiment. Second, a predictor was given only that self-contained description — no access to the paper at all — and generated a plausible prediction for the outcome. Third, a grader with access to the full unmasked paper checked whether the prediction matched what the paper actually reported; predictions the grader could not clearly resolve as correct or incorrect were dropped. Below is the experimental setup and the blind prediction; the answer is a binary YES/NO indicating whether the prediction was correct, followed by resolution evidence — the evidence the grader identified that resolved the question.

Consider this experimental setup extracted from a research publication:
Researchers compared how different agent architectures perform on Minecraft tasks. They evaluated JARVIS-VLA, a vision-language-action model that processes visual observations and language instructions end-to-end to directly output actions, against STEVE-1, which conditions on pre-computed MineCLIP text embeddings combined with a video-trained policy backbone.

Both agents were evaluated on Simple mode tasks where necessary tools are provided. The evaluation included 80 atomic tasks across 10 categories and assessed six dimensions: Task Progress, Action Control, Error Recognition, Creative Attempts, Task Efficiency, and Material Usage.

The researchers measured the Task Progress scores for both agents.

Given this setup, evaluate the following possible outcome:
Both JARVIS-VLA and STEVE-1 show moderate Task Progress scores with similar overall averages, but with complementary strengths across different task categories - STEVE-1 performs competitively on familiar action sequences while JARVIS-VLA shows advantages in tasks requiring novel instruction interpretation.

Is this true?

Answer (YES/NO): NO